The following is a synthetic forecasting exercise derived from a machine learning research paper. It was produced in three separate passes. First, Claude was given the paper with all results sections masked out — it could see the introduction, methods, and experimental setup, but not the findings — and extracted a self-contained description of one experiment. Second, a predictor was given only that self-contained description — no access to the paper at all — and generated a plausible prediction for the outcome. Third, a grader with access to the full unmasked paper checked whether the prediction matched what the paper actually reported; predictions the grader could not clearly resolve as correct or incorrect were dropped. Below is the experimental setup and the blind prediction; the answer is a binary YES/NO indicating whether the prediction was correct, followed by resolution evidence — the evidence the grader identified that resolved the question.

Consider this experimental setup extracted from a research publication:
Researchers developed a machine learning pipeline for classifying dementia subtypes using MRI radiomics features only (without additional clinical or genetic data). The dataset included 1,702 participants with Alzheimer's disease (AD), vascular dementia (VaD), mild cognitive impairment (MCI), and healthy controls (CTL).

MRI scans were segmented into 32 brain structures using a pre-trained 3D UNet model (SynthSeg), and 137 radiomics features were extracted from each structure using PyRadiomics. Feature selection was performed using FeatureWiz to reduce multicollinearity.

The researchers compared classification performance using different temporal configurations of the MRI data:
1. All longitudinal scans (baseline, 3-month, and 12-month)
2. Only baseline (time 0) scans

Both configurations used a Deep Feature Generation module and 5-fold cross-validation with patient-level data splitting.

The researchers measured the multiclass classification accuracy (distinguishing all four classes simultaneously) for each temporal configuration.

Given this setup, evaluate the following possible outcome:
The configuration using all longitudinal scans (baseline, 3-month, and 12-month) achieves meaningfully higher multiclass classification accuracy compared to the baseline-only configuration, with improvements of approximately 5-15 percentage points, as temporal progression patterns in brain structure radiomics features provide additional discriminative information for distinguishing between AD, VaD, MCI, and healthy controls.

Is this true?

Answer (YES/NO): NO